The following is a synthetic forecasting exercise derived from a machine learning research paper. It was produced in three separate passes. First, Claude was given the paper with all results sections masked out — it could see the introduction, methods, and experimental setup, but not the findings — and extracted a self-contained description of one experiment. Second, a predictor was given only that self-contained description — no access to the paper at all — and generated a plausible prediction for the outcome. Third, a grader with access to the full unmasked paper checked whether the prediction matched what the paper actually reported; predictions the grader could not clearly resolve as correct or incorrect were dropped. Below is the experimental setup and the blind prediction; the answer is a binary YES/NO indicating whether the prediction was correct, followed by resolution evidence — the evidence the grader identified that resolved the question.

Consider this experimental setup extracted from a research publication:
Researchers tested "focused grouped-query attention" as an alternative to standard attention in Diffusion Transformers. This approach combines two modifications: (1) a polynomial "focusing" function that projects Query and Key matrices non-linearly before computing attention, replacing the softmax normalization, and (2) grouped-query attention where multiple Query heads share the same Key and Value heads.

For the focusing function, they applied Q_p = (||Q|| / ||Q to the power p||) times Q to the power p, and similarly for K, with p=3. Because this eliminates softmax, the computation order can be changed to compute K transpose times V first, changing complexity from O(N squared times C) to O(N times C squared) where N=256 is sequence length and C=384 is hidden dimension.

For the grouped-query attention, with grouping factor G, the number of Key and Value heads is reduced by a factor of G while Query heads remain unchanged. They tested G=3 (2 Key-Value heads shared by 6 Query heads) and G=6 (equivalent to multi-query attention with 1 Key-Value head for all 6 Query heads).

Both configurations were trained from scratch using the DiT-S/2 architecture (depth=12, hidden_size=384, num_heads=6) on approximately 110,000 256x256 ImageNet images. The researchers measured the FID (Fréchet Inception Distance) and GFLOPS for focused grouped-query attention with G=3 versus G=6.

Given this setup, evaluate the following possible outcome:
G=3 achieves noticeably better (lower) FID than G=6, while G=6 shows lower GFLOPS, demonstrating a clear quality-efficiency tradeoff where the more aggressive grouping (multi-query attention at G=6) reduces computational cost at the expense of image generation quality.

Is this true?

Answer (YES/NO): YES